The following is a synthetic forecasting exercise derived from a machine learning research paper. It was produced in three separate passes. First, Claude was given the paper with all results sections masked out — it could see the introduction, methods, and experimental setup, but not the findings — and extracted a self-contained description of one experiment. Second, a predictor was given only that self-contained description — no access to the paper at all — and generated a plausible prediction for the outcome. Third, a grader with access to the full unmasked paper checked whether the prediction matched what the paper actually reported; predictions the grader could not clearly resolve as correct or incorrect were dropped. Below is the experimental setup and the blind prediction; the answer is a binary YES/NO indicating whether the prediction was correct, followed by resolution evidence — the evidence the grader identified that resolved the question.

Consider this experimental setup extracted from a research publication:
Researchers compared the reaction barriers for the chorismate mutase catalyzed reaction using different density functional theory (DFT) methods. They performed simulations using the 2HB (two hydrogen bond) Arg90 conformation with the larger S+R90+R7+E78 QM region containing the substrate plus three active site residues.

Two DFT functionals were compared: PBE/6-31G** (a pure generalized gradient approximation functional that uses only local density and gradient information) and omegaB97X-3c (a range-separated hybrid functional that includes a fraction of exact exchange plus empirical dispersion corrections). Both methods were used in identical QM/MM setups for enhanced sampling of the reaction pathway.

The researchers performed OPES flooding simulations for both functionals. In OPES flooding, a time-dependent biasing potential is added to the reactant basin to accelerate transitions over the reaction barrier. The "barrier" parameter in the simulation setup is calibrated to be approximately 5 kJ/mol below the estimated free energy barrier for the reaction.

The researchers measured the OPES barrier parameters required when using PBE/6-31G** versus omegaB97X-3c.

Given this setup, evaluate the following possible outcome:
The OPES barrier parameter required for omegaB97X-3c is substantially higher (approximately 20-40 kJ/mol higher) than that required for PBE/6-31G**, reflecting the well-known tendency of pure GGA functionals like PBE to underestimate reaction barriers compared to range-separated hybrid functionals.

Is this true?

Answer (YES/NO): NO